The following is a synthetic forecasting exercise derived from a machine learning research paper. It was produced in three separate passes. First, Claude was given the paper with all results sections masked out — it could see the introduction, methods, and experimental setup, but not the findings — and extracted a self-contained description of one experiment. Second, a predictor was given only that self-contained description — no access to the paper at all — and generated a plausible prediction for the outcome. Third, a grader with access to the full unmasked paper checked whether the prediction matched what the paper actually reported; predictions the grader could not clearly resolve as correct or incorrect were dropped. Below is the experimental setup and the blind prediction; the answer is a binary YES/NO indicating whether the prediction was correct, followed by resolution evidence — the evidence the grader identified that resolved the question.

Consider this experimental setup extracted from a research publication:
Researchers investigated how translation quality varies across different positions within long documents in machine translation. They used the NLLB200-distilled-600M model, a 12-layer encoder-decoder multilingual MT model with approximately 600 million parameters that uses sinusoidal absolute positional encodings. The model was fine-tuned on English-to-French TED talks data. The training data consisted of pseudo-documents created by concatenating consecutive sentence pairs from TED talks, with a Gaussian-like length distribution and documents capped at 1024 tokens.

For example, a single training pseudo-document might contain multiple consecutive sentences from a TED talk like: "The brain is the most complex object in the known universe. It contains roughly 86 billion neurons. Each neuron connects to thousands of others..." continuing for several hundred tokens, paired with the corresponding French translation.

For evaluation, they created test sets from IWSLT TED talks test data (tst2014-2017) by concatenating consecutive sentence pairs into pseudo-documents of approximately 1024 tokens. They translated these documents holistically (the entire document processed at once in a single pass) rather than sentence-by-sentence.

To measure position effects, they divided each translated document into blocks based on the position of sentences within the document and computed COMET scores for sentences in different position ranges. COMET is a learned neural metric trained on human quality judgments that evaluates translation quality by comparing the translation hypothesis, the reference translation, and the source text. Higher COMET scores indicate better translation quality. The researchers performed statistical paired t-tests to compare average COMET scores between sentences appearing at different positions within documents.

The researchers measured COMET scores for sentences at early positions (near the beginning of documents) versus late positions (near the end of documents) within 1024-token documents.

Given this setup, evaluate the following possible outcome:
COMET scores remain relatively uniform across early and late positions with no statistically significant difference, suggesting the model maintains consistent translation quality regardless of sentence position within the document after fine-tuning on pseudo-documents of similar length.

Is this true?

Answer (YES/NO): NO